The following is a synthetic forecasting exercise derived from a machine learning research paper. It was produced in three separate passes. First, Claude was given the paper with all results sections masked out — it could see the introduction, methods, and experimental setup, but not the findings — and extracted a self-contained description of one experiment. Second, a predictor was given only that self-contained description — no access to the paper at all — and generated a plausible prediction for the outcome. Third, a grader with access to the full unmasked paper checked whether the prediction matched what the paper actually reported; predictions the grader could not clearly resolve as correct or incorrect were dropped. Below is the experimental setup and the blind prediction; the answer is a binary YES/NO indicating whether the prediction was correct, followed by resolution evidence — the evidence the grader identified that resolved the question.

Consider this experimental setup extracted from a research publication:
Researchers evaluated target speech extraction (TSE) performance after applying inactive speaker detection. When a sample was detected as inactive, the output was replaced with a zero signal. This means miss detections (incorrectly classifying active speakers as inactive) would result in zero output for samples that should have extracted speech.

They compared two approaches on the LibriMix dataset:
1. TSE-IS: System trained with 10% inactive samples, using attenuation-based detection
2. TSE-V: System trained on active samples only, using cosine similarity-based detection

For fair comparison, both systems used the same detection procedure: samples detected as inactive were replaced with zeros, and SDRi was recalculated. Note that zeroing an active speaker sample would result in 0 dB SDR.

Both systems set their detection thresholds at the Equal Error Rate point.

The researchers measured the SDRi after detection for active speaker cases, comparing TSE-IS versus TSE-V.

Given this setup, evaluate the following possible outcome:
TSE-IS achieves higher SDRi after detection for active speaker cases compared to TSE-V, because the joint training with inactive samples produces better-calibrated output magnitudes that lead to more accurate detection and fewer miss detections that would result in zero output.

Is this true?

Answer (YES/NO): NO